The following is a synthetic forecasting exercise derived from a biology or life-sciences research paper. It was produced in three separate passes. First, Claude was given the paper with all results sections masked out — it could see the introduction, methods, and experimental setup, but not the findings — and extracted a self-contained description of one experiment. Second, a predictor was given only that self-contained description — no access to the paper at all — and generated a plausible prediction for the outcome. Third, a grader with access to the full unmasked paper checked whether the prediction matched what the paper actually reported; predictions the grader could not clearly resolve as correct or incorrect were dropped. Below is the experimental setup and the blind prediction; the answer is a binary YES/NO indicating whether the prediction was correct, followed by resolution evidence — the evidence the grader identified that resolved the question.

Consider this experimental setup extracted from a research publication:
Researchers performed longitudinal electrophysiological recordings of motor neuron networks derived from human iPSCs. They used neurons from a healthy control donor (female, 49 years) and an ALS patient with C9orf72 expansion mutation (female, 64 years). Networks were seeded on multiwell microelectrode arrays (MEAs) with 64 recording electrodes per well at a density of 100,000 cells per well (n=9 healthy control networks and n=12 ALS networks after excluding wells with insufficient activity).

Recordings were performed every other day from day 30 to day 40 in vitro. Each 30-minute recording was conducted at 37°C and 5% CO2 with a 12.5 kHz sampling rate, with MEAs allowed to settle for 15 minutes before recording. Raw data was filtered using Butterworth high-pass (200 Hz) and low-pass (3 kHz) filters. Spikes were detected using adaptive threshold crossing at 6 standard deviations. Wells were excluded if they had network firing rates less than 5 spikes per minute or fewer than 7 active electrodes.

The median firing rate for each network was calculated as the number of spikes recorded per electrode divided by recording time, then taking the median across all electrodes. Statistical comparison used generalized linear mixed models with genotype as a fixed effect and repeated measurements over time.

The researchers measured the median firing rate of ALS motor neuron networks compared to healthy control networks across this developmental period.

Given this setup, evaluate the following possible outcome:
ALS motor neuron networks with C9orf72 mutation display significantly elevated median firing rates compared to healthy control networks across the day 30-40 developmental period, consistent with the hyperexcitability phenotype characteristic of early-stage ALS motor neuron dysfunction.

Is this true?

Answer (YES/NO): YES